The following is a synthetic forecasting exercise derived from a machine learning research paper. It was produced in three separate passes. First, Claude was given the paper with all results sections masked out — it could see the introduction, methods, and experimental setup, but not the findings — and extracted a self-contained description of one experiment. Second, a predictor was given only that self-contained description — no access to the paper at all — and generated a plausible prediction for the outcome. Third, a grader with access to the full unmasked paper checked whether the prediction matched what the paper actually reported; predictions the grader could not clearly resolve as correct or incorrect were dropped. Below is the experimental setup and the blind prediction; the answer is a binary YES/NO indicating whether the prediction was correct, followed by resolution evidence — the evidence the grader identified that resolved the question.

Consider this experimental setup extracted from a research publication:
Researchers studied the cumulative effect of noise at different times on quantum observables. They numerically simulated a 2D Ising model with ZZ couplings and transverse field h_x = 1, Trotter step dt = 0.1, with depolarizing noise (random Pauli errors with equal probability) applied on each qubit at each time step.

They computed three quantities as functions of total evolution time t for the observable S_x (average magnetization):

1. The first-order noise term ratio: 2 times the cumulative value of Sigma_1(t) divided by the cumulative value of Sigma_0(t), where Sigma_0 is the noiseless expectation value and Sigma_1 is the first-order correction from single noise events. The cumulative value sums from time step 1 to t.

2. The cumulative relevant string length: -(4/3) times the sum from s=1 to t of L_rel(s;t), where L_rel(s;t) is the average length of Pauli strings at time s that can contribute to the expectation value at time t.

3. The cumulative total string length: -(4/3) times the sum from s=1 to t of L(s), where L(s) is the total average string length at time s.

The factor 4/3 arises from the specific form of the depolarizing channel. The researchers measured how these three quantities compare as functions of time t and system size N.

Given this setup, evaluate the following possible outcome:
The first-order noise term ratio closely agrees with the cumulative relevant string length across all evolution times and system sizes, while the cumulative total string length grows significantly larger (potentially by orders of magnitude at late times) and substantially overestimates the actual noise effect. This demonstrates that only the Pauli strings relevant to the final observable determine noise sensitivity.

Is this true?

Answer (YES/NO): YES